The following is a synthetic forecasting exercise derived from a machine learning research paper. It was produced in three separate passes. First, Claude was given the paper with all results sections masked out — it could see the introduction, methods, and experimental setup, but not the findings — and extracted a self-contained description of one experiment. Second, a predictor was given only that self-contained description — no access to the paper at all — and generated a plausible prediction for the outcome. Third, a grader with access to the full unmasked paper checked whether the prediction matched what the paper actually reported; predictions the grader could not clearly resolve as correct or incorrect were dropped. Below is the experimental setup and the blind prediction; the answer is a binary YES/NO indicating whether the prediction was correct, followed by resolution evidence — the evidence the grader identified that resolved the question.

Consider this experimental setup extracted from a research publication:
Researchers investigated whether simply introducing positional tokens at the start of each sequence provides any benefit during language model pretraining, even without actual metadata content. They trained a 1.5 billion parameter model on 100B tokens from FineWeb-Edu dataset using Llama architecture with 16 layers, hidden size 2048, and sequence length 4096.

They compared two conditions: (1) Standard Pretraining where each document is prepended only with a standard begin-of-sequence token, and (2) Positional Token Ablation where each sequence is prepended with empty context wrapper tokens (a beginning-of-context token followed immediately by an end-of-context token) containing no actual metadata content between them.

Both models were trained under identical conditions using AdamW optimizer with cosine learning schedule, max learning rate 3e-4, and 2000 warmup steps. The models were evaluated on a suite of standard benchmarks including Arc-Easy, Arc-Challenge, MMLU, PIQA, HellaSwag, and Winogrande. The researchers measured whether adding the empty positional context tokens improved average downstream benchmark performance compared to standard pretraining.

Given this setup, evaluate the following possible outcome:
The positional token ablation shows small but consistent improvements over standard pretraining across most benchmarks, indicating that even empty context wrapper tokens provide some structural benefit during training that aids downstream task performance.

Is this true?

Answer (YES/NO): NO